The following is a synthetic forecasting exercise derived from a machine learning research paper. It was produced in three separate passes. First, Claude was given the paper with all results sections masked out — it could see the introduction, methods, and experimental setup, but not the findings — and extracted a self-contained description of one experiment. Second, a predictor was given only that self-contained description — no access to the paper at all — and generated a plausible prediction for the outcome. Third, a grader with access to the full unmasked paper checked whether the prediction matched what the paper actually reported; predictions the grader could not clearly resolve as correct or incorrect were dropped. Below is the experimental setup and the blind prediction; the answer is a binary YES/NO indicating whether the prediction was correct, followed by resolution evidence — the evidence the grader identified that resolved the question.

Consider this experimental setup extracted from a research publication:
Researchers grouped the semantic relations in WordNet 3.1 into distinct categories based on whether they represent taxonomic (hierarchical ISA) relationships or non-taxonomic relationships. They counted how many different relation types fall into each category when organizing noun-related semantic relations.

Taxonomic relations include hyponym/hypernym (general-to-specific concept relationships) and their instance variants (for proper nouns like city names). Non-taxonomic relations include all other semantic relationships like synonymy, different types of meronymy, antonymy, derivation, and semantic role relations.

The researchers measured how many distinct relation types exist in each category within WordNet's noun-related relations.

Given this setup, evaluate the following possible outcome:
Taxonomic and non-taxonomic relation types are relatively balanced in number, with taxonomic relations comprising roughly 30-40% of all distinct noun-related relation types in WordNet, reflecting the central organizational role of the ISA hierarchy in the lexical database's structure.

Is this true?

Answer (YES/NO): NO